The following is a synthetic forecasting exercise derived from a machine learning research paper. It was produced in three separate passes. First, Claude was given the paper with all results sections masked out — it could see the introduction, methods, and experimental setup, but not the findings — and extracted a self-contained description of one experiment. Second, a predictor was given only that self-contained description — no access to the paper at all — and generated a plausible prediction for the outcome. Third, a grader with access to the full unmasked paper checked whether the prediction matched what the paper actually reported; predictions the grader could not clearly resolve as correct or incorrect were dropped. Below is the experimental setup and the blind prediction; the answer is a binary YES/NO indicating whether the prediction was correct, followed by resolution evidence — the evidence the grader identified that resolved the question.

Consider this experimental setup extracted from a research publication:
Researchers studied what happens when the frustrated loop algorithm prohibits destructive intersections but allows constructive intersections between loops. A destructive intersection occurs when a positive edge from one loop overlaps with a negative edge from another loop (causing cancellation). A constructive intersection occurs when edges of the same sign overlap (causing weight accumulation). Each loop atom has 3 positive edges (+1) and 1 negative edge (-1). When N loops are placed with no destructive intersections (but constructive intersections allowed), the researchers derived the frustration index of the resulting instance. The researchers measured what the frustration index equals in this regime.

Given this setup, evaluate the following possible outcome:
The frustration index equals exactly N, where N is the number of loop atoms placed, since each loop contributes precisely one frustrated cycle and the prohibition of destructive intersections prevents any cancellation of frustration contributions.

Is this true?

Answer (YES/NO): NO